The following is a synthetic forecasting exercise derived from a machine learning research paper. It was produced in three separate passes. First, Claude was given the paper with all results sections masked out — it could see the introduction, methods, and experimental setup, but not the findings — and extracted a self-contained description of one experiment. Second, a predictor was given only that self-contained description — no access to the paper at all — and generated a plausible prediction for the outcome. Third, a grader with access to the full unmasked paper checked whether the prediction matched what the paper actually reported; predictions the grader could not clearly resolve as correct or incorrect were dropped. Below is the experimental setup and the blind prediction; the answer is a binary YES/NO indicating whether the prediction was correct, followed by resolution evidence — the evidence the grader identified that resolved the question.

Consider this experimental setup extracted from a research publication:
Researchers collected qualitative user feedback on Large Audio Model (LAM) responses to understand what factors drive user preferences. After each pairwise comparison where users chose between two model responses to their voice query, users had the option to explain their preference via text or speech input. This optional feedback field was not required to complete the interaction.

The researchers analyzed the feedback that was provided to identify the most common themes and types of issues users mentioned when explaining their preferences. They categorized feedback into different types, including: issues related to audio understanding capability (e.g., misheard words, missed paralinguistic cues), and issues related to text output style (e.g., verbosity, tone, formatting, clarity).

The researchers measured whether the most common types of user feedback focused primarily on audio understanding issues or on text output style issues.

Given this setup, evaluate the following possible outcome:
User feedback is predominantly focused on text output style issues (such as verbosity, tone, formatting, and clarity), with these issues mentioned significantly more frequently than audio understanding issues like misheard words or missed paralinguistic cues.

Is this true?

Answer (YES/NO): YES